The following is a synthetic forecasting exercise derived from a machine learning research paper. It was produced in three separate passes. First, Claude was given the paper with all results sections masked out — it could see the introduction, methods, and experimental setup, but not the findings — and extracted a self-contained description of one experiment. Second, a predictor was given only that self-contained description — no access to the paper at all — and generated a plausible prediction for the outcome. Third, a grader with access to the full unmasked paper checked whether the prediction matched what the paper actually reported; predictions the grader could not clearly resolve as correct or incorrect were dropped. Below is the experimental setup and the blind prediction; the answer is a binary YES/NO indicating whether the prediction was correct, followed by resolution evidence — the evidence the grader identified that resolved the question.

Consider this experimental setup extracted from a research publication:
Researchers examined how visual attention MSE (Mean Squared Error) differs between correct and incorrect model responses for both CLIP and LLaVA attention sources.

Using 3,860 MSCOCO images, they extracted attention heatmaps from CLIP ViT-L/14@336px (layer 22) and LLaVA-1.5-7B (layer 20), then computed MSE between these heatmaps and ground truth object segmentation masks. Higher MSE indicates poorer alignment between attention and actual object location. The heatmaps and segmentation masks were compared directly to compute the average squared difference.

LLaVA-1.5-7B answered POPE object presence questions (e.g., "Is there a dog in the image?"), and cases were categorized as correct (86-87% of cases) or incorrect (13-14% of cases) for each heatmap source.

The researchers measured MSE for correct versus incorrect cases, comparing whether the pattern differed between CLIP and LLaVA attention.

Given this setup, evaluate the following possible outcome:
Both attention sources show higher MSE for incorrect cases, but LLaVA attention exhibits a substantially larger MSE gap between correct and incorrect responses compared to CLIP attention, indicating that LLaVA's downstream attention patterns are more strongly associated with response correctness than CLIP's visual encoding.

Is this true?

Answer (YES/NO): NO